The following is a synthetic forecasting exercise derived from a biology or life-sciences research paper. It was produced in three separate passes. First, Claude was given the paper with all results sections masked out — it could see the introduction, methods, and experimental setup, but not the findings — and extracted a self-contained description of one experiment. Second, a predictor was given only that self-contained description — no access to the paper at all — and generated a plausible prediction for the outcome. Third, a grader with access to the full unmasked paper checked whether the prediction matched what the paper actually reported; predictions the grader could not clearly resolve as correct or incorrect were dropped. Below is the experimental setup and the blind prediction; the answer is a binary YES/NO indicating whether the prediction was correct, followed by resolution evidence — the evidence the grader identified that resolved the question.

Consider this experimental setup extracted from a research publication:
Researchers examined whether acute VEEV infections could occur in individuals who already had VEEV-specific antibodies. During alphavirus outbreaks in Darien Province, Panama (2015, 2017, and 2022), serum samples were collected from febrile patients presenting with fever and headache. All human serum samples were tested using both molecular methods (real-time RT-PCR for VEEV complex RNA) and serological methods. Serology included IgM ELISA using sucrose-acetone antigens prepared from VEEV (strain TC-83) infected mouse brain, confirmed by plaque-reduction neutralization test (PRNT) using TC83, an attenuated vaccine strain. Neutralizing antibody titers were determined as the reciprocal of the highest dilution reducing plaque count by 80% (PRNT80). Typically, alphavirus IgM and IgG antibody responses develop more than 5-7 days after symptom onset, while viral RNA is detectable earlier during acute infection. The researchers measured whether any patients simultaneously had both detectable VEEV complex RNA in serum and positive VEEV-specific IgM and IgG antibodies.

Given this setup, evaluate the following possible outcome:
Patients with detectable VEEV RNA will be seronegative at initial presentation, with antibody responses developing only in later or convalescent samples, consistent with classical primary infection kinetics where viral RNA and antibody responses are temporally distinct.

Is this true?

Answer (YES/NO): NO